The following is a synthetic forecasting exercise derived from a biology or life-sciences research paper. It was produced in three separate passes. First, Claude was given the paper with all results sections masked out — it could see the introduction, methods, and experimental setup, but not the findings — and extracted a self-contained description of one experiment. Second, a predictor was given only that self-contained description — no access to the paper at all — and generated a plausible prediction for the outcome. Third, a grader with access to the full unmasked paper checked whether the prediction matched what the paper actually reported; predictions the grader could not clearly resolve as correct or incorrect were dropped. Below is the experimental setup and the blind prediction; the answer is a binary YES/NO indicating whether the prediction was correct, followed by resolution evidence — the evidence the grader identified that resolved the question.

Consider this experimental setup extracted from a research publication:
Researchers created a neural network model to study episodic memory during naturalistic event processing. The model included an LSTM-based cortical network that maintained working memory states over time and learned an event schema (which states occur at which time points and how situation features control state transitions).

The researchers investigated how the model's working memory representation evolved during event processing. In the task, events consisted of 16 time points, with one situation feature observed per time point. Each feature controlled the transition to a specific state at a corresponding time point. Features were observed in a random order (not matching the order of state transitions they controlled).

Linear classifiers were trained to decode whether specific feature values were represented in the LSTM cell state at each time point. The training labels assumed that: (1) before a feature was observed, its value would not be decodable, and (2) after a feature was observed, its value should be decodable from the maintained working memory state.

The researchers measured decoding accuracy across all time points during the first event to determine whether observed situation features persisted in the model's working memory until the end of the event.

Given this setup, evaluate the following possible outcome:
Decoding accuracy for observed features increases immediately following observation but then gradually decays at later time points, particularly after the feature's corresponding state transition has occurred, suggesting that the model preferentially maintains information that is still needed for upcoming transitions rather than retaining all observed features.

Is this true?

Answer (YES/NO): NO